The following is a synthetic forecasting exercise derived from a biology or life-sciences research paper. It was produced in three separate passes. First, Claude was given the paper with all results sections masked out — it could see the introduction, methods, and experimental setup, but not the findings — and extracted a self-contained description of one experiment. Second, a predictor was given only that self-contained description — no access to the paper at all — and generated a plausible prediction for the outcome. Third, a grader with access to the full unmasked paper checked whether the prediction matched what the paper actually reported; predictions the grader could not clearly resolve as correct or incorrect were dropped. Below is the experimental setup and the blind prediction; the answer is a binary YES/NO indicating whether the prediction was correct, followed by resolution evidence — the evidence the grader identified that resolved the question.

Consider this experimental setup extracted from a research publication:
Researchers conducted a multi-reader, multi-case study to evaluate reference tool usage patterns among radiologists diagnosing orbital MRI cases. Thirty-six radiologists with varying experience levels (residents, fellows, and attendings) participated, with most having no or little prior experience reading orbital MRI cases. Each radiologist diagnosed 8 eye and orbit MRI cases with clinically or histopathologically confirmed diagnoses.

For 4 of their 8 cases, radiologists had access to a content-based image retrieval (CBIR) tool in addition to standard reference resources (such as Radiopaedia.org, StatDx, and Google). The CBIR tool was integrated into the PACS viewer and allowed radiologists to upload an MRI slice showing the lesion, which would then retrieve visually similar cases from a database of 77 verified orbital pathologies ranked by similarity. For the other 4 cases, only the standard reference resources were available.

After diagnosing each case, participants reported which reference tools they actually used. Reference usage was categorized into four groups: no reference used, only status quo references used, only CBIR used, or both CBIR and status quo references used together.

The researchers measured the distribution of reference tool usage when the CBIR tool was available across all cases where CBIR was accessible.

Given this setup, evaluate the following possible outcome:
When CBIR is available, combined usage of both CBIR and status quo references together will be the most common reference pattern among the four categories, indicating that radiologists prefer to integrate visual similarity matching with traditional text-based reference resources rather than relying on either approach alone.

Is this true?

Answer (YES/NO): NO